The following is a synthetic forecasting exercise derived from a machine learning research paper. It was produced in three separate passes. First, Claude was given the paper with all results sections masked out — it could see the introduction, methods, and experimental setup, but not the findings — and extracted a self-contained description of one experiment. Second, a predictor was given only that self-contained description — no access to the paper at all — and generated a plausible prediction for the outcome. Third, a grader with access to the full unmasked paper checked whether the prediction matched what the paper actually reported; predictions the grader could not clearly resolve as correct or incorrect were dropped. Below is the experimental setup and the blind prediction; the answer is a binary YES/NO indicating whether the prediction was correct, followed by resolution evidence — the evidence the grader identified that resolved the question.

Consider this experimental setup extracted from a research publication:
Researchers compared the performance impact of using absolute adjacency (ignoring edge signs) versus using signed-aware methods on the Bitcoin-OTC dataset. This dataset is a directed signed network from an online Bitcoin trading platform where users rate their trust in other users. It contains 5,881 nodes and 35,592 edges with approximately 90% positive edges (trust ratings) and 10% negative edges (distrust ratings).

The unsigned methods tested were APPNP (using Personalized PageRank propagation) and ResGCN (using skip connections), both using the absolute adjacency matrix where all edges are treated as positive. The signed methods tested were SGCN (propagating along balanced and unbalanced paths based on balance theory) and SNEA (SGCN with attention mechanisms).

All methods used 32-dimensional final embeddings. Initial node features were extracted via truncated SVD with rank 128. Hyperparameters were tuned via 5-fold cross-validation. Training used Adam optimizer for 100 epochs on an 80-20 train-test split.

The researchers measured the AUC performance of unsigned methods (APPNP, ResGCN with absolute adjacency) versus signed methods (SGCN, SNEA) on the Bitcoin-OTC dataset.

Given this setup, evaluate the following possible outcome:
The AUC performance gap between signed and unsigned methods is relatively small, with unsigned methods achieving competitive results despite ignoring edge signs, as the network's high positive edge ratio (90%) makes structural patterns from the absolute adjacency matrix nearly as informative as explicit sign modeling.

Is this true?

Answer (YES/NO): NO